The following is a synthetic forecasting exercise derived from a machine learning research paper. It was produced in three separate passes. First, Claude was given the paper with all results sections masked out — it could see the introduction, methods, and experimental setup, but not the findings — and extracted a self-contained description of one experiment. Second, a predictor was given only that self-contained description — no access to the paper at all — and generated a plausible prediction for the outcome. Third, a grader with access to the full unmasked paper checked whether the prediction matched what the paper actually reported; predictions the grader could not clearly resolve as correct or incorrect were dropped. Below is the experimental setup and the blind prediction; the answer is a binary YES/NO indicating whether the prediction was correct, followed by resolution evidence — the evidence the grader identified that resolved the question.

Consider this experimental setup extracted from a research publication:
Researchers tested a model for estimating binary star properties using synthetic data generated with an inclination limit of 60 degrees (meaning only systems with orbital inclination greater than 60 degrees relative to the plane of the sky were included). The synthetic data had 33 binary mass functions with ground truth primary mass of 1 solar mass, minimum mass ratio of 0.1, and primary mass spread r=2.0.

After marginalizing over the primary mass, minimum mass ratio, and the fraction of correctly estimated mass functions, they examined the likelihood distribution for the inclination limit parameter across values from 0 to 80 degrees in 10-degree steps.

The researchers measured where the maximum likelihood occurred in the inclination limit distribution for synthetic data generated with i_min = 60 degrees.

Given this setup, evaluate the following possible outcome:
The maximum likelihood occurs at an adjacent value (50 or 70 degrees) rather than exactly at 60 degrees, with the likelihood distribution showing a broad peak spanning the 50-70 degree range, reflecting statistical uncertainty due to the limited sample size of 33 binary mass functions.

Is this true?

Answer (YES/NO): NO